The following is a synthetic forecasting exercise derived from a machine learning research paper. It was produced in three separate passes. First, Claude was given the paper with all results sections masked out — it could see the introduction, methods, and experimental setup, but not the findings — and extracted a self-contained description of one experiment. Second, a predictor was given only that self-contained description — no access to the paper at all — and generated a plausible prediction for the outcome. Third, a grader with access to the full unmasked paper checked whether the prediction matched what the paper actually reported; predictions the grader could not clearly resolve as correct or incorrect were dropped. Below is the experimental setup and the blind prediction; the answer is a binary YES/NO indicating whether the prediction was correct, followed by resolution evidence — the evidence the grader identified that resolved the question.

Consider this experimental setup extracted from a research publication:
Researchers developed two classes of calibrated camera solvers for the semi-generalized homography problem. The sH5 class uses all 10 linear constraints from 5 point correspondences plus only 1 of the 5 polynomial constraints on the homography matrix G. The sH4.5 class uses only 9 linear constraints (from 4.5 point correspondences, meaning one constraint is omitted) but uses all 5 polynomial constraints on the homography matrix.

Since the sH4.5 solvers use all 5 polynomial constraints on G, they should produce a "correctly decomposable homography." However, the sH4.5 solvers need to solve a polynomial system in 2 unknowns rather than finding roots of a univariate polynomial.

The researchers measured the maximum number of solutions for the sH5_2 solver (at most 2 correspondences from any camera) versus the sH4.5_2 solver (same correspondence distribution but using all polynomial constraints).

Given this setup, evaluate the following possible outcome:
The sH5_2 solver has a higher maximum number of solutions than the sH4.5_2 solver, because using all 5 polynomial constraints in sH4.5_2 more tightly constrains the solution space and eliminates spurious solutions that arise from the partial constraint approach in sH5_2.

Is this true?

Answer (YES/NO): NO